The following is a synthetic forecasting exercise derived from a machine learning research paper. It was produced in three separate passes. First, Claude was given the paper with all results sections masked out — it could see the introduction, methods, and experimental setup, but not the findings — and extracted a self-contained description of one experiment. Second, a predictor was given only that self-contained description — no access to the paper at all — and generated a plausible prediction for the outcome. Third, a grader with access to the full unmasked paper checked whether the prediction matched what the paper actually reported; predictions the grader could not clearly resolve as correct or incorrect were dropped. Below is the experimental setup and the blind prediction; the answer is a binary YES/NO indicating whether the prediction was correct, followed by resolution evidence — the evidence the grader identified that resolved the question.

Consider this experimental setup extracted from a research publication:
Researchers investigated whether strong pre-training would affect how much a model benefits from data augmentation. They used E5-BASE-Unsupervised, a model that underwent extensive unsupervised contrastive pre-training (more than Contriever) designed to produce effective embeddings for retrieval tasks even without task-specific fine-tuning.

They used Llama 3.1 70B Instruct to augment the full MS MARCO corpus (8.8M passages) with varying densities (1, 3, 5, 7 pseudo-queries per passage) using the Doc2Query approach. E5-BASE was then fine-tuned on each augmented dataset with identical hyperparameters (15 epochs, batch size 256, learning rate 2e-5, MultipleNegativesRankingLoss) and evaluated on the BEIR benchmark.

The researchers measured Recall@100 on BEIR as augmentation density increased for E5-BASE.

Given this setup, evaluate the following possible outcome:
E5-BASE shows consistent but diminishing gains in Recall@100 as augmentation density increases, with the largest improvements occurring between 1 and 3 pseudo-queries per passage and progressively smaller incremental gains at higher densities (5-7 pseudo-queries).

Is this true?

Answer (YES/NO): NO